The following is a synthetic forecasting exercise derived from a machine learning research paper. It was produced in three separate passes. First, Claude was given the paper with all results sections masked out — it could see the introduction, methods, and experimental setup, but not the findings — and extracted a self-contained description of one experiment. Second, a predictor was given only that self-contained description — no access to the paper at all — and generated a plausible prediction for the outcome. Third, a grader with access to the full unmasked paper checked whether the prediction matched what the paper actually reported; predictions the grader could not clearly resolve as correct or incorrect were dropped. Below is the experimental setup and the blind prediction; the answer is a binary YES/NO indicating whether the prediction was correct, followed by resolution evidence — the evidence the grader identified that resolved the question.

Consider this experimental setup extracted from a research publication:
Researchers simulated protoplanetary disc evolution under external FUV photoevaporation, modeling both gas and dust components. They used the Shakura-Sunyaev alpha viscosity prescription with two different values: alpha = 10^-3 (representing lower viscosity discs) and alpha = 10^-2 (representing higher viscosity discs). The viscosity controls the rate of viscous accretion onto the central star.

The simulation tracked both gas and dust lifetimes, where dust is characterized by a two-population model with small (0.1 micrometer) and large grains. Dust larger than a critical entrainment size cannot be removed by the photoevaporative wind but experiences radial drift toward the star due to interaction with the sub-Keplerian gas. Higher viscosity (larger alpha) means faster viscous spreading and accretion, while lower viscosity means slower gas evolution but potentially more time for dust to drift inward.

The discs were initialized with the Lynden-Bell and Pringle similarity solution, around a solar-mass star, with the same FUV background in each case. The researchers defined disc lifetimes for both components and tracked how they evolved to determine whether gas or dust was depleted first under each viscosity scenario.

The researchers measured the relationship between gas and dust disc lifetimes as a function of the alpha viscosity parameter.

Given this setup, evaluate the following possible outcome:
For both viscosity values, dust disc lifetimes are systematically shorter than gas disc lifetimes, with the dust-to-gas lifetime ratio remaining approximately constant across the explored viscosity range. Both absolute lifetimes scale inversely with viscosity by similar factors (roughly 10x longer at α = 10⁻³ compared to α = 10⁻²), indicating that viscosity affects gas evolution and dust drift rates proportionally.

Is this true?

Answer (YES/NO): NO